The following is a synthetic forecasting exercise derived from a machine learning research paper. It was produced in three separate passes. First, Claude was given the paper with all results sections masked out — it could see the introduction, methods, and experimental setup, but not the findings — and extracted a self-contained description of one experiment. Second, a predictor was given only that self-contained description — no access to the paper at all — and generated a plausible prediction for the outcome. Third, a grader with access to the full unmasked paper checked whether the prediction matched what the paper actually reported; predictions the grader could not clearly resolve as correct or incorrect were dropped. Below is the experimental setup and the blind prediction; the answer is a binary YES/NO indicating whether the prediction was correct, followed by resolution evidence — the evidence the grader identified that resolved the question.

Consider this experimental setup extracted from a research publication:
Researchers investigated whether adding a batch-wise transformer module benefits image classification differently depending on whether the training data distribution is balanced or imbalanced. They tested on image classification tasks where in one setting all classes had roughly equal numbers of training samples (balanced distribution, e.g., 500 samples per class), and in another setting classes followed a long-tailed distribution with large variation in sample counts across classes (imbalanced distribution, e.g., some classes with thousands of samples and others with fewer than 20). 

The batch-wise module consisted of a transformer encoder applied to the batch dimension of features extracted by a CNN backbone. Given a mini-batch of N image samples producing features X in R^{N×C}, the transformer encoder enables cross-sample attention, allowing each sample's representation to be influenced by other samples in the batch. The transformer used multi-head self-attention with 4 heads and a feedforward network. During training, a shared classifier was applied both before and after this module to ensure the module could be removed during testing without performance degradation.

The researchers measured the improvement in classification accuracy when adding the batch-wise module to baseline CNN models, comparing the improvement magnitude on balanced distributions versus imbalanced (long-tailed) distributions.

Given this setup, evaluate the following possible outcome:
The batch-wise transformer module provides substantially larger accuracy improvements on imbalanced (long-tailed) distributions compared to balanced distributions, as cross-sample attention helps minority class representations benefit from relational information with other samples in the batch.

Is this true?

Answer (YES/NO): YES